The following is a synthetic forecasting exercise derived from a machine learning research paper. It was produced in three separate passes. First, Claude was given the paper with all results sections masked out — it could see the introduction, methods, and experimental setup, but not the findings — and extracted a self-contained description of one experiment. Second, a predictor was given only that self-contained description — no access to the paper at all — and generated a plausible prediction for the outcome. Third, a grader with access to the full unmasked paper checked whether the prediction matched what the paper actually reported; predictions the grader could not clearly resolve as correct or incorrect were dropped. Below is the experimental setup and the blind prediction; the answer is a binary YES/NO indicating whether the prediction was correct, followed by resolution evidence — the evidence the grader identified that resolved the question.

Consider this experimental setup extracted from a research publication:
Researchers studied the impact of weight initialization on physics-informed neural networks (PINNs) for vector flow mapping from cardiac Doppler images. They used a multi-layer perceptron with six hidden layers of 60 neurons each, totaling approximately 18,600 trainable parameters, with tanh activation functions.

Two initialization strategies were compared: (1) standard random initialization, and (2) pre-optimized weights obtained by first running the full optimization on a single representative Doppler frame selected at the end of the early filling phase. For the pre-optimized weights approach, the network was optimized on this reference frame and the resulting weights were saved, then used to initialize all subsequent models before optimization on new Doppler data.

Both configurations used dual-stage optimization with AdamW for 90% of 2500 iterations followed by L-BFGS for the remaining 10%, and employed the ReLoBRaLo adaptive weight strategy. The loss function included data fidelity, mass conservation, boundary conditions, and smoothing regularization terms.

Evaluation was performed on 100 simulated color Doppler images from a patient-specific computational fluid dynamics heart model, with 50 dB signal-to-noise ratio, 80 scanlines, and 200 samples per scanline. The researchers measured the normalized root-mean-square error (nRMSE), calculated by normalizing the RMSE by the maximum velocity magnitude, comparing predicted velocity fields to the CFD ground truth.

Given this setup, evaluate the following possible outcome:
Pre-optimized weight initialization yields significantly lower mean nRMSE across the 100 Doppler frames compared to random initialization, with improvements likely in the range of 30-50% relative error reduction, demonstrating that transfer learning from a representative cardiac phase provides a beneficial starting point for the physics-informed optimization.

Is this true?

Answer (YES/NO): NO